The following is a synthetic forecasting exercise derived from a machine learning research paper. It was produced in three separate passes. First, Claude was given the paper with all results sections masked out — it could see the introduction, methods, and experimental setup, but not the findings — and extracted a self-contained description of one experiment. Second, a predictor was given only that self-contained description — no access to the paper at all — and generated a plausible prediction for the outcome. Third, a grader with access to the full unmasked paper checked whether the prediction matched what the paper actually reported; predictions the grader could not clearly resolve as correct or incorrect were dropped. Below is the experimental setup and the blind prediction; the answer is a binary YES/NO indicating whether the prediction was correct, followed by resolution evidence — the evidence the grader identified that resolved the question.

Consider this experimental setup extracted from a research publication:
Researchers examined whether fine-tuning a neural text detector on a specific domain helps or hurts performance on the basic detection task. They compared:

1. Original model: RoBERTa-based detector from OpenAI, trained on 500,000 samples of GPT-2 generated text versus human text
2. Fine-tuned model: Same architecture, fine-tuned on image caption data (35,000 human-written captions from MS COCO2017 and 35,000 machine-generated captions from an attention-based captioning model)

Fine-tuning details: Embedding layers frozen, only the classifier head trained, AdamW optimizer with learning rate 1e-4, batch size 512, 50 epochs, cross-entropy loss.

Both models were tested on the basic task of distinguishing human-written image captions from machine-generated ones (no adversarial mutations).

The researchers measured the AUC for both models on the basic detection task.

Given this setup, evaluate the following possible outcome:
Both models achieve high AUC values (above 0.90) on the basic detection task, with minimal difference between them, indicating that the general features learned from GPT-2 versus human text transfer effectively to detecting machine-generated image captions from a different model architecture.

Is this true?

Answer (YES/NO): NO